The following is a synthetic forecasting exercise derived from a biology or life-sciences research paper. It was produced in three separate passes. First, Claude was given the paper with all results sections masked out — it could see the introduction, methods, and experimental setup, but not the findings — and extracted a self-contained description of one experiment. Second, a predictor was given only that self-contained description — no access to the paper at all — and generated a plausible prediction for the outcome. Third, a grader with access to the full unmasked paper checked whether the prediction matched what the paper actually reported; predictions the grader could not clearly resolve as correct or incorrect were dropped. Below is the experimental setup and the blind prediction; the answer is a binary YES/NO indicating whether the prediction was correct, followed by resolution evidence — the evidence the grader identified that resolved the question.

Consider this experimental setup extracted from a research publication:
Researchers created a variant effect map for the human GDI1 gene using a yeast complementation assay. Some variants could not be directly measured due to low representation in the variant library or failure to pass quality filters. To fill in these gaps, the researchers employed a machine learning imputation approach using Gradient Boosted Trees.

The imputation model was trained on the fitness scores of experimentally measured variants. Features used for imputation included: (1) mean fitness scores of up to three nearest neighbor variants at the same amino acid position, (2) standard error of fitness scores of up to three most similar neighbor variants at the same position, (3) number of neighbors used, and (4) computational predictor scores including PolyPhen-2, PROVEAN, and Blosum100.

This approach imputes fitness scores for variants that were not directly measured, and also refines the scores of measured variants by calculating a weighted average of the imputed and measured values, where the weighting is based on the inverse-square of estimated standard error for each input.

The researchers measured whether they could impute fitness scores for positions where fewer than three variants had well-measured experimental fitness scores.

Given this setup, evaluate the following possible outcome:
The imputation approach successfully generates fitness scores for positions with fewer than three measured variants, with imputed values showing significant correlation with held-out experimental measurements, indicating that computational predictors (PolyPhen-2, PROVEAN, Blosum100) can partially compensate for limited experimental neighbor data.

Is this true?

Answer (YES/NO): NO